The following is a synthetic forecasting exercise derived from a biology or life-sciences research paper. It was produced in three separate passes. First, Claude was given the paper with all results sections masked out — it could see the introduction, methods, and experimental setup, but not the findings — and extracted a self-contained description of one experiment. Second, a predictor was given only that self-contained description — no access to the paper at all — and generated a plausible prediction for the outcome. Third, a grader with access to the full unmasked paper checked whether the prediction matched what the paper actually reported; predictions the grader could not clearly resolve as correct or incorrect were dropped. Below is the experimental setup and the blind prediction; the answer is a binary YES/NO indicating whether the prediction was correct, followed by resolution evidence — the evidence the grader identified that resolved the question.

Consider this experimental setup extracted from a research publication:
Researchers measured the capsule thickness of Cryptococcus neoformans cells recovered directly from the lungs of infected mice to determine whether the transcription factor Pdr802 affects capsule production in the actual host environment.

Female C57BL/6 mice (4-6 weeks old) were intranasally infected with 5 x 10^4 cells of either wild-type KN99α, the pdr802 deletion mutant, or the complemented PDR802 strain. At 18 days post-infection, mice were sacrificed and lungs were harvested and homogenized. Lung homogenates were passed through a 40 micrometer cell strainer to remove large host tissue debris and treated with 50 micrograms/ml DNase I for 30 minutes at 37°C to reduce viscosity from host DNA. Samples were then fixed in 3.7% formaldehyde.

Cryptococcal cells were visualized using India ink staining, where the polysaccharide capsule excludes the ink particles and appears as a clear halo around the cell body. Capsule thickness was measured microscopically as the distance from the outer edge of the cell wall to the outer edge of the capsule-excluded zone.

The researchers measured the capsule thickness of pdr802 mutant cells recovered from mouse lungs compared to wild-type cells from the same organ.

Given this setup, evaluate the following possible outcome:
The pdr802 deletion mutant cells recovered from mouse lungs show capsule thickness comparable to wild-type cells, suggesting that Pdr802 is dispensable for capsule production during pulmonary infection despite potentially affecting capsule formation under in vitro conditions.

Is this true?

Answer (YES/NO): NO